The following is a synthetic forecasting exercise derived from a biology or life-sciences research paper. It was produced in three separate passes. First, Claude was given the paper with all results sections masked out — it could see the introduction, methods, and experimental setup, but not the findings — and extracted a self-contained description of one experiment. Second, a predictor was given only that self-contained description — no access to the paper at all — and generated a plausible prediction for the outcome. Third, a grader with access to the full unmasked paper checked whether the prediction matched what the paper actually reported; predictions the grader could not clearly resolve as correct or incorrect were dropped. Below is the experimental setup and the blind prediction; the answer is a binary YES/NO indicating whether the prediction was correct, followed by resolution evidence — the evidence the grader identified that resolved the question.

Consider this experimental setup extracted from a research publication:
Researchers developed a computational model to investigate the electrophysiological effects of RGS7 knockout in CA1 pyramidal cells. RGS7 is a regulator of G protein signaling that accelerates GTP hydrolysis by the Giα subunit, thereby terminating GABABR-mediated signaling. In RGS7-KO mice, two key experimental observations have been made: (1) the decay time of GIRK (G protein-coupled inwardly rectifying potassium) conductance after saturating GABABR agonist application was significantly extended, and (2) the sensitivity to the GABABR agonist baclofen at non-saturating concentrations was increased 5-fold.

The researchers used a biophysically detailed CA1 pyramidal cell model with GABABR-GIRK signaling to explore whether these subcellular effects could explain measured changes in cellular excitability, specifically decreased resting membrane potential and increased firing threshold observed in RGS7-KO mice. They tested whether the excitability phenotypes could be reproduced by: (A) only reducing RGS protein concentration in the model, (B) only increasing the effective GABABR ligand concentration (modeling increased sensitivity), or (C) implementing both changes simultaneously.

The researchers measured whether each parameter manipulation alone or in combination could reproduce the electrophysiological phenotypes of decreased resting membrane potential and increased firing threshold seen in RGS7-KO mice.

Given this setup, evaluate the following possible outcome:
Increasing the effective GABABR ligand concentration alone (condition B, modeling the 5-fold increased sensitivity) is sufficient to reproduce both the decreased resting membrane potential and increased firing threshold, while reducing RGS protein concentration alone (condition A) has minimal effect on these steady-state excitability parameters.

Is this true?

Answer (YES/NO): NO